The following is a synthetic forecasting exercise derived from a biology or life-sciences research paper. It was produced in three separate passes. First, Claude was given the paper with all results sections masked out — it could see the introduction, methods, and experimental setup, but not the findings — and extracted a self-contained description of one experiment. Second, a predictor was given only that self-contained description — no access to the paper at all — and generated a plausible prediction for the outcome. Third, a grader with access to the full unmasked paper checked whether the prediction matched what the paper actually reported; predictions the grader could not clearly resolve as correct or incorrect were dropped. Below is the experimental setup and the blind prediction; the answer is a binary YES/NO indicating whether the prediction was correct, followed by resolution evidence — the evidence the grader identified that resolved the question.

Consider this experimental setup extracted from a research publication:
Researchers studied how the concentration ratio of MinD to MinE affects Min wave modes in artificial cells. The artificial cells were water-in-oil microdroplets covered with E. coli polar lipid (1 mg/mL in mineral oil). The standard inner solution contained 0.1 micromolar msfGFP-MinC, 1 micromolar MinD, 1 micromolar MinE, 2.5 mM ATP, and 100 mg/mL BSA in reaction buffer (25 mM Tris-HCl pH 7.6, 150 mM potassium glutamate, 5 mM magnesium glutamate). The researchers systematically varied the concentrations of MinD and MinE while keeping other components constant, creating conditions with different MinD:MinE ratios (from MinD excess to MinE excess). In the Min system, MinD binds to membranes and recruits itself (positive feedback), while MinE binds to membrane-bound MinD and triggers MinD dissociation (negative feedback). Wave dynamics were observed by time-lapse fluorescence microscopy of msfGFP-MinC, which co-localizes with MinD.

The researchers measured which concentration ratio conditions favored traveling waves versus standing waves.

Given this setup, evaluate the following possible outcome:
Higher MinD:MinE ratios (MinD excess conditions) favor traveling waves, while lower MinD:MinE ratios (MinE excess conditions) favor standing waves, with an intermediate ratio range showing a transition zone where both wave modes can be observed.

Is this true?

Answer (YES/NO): YES